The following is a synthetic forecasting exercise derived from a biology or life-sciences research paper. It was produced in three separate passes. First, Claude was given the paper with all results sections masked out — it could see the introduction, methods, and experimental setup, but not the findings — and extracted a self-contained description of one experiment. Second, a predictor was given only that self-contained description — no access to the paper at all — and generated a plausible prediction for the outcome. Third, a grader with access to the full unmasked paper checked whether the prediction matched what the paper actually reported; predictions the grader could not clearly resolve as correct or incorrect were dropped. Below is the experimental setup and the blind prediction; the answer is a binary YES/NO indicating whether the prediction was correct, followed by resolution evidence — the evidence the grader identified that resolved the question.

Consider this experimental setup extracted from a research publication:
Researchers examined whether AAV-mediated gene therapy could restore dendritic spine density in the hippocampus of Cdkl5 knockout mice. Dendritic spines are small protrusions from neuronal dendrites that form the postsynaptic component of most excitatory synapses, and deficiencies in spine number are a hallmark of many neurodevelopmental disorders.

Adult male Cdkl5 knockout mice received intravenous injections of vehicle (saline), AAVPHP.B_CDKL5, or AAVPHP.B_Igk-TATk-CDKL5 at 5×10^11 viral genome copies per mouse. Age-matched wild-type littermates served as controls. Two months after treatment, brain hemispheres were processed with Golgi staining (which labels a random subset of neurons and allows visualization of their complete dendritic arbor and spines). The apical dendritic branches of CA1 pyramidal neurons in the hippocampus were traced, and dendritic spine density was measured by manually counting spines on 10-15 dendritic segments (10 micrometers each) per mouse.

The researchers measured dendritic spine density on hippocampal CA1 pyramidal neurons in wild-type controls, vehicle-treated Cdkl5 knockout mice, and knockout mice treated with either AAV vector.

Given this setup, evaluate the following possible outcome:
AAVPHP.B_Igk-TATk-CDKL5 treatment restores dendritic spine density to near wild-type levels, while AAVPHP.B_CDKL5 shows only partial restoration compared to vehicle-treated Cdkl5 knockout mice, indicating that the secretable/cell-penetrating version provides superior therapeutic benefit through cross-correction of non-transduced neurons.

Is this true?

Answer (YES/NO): NO